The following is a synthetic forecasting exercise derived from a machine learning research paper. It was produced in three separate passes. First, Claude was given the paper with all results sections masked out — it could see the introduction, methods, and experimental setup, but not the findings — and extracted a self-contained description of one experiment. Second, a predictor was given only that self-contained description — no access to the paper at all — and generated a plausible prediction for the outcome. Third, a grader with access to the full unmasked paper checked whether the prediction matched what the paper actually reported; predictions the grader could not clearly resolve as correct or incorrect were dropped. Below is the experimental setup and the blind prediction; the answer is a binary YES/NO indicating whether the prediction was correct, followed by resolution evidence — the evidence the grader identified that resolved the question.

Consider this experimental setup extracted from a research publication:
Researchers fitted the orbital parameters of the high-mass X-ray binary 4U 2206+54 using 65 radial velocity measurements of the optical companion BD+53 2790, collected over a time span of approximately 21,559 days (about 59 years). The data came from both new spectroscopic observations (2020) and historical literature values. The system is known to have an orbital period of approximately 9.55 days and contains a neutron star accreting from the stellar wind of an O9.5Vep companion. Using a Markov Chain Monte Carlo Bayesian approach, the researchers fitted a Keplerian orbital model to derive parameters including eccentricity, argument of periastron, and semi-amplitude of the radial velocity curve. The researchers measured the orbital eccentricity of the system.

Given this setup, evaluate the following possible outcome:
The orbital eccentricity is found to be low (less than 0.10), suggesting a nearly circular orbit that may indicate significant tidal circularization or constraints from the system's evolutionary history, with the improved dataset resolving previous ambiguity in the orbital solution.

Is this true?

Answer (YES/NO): NO